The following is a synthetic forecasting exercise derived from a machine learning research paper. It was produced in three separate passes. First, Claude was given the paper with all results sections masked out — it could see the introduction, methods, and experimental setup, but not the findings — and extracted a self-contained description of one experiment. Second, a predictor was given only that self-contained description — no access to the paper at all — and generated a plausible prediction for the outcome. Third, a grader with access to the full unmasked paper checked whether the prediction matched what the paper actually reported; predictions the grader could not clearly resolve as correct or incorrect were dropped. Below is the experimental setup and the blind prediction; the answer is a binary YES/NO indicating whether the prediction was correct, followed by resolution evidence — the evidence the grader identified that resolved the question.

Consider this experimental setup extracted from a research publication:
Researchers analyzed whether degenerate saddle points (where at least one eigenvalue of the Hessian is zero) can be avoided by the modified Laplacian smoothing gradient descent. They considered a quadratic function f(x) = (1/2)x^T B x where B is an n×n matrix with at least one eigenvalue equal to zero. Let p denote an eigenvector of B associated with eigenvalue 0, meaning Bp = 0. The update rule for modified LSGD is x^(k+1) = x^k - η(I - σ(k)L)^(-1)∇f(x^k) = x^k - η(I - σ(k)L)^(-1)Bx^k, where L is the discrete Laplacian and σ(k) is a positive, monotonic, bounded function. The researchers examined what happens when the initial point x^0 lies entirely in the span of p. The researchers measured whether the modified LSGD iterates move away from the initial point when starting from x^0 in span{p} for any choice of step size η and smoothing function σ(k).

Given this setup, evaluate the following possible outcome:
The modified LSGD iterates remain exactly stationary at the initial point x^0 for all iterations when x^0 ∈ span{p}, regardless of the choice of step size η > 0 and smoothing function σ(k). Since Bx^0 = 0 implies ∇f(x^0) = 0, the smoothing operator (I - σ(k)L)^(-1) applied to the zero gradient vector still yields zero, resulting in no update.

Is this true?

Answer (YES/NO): YES